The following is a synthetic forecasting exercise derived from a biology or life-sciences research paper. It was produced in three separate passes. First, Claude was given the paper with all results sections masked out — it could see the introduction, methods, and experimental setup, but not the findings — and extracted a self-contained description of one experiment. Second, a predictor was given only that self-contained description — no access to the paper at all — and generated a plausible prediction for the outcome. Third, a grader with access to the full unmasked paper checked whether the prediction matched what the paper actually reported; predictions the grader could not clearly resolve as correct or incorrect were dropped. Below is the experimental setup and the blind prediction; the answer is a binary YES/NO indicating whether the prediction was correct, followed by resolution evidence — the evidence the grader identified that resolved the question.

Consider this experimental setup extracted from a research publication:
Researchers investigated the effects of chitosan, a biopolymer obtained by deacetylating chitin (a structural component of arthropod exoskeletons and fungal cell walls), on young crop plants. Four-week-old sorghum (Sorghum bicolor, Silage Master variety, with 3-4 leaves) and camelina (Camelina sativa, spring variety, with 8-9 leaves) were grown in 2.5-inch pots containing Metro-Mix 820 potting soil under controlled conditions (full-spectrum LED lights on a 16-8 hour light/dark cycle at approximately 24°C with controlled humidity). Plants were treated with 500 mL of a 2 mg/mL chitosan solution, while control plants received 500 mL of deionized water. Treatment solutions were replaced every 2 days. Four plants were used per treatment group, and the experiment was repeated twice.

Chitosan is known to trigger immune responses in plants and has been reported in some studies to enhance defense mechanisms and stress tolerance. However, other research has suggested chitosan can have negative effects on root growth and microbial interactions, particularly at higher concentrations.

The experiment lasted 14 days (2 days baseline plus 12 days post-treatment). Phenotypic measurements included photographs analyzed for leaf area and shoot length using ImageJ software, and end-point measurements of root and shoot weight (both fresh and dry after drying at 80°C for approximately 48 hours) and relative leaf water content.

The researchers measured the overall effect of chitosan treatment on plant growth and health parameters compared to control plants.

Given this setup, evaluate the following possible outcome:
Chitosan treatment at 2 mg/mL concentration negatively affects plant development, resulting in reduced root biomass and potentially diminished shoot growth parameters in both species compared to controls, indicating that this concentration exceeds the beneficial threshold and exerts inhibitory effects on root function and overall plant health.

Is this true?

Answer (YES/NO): NO